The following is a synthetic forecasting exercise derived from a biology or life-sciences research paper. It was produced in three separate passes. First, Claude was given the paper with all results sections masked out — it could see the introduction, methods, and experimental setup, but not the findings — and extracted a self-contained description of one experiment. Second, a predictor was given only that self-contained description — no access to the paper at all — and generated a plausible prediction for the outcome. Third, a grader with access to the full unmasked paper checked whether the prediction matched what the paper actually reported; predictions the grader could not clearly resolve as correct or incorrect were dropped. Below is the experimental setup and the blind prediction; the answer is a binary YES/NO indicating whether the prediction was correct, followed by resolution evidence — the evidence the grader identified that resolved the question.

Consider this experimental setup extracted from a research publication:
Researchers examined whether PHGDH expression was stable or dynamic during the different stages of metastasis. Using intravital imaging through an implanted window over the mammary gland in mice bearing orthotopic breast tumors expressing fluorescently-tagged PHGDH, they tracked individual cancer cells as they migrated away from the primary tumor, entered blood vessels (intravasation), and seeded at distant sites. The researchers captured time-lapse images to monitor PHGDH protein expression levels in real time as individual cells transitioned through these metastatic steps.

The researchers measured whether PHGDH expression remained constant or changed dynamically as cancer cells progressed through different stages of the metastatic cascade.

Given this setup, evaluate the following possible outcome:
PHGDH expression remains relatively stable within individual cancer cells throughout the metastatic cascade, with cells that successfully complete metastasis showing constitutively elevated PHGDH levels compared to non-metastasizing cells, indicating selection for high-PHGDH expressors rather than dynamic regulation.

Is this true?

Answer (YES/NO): NO